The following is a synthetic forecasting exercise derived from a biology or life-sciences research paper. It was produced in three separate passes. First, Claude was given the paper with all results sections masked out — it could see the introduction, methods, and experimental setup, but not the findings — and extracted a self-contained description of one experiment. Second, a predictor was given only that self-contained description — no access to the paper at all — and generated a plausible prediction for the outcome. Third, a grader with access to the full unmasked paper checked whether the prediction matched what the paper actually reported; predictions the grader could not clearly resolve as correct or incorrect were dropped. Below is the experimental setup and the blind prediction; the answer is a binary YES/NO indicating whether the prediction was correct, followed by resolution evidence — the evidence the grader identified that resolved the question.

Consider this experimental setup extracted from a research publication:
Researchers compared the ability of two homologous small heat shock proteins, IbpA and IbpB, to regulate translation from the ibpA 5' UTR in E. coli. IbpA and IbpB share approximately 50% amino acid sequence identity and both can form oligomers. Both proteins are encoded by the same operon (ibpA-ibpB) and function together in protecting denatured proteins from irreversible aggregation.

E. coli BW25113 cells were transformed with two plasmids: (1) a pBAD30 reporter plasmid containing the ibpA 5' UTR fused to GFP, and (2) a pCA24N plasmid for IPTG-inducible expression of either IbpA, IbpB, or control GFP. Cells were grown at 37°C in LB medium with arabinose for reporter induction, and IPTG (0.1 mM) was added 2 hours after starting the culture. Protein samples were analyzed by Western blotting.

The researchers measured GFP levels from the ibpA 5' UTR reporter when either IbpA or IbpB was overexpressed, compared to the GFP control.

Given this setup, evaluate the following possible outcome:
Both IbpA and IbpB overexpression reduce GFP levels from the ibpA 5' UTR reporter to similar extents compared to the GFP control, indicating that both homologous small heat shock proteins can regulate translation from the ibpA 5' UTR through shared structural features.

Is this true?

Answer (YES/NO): NO